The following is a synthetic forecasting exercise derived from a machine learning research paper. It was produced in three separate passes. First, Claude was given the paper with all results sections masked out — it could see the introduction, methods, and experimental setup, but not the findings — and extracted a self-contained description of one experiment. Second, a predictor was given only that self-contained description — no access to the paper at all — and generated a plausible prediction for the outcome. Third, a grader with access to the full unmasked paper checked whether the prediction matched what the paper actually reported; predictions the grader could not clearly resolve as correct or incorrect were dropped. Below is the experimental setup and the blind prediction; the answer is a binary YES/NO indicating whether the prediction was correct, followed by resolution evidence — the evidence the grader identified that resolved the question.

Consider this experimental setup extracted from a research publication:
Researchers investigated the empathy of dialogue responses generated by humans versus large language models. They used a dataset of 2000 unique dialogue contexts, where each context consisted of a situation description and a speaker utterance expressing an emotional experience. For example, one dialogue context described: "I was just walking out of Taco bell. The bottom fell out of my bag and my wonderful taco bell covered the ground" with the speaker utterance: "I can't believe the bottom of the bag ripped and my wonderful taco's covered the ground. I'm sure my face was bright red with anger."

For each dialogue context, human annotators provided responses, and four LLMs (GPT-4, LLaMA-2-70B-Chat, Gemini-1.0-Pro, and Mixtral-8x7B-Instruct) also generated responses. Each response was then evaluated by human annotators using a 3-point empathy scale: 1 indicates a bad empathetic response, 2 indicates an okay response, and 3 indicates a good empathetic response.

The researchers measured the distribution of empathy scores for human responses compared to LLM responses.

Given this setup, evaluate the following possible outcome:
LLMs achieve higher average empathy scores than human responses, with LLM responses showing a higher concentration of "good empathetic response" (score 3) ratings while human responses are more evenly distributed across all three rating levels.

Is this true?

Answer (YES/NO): NO